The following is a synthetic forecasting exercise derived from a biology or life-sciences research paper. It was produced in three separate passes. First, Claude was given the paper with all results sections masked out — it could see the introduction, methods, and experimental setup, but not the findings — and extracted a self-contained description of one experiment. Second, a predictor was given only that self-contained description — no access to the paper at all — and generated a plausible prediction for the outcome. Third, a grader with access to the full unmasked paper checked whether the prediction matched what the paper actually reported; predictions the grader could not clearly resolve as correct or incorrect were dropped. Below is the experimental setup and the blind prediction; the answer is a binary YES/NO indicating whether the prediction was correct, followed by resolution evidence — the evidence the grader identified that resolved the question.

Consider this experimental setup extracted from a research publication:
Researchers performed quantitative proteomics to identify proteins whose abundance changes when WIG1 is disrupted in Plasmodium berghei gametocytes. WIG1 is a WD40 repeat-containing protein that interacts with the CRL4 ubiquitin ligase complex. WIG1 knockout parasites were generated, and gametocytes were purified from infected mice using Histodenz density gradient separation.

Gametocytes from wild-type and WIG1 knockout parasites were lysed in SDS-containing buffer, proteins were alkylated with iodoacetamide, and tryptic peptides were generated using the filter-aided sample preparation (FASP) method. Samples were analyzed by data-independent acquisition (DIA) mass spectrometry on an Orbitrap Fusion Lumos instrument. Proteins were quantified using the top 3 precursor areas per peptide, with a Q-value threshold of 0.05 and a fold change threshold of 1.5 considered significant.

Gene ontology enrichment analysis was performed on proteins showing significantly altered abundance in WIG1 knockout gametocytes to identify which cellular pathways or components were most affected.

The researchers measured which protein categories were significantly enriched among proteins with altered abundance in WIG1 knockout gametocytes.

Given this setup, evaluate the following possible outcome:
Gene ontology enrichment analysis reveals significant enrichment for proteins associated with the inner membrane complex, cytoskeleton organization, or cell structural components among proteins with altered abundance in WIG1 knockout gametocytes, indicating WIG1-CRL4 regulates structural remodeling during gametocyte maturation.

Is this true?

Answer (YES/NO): NO